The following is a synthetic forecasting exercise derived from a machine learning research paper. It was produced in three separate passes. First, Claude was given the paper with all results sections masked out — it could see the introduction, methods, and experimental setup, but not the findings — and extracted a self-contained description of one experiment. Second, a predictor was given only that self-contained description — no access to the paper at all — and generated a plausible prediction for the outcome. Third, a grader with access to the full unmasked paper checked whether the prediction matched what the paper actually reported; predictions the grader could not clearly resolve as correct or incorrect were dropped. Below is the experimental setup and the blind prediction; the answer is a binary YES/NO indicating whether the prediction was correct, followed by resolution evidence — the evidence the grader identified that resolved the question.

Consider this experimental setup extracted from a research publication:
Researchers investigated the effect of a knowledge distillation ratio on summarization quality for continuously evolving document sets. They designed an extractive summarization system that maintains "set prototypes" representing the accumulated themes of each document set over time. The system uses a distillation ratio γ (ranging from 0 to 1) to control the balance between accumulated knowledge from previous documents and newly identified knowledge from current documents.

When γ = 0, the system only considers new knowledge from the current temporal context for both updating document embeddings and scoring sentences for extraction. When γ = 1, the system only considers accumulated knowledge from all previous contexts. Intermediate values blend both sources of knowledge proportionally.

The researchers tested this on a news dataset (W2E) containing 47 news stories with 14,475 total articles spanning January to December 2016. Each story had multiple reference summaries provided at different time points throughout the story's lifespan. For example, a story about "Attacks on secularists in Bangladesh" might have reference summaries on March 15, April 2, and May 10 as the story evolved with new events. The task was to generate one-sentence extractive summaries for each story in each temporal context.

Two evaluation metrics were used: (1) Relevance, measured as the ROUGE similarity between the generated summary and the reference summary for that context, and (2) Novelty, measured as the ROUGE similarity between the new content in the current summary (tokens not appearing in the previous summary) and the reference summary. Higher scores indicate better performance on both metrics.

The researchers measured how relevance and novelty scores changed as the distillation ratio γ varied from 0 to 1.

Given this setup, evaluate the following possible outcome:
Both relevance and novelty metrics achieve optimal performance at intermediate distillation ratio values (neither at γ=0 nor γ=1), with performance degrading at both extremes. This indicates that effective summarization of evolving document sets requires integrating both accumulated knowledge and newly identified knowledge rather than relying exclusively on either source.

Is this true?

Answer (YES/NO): NO